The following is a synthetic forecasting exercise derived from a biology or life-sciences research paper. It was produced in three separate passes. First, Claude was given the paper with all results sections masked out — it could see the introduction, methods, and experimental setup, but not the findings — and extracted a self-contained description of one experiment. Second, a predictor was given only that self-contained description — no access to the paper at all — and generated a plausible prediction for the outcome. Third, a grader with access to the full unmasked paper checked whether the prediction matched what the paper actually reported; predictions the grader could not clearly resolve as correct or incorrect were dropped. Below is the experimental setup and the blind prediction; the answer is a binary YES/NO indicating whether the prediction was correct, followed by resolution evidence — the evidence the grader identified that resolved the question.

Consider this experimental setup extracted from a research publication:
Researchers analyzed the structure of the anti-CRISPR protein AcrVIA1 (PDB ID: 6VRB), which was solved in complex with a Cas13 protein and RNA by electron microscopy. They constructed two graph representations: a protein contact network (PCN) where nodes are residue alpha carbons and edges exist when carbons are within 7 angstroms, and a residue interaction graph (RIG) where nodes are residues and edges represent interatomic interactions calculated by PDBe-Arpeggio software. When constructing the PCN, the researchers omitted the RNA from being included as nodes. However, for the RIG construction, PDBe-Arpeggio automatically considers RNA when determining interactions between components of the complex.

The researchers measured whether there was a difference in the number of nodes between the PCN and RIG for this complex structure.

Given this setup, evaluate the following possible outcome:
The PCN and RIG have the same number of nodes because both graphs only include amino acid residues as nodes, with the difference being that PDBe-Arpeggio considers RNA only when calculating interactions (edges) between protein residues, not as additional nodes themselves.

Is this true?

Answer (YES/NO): NO